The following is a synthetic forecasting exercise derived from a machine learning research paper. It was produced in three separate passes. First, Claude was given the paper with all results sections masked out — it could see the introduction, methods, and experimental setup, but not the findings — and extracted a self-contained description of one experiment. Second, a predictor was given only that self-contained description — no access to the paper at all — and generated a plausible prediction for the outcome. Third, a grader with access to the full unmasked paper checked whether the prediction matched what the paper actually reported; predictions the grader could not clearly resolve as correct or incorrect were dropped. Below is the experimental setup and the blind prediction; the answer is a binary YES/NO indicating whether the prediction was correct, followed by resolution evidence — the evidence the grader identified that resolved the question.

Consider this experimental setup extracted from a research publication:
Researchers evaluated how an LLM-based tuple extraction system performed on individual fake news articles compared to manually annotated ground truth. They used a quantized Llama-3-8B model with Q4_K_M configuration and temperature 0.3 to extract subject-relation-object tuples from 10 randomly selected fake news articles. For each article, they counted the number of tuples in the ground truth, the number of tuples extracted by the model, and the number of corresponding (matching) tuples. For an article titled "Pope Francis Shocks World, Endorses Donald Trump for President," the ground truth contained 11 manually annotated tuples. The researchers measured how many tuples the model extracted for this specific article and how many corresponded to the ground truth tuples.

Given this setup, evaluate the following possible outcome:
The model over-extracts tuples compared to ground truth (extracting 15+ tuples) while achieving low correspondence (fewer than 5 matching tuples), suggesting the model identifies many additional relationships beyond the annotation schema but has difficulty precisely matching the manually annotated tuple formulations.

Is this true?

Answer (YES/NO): NO